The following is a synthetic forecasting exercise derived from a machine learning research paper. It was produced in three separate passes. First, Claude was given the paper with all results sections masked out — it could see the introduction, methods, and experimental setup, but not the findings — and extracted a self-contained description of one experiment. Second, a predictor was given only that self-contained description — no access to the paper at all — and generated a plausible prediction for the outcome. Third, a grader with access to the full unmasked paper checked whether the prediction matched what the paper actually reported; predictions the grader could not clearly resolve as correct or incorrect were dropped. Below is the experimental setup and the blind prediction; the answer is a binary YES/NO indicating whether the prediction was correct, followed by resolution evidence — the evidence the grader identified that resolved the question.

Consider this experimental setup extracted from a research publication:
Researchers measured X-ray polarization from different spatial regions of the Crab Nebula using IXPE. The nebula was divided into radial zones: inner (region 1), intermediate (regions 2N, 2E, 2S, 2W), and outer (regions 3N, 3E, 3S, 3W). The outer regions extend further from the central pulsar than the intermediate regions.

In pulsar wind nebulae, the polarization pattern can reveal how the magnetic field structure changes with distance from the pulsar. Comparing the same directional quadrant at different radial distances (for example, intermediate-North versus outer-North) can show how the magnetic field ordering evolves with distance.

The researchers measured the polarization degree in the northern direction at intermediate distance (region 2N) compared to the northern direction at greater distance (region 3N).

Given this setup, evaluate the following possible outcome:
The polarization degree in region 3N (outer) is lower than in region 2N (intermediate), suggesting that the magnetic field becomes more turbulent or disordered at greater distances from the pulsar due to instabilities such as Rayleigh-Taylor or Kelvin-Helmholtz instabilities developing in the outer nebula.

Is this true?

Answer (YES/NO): NO